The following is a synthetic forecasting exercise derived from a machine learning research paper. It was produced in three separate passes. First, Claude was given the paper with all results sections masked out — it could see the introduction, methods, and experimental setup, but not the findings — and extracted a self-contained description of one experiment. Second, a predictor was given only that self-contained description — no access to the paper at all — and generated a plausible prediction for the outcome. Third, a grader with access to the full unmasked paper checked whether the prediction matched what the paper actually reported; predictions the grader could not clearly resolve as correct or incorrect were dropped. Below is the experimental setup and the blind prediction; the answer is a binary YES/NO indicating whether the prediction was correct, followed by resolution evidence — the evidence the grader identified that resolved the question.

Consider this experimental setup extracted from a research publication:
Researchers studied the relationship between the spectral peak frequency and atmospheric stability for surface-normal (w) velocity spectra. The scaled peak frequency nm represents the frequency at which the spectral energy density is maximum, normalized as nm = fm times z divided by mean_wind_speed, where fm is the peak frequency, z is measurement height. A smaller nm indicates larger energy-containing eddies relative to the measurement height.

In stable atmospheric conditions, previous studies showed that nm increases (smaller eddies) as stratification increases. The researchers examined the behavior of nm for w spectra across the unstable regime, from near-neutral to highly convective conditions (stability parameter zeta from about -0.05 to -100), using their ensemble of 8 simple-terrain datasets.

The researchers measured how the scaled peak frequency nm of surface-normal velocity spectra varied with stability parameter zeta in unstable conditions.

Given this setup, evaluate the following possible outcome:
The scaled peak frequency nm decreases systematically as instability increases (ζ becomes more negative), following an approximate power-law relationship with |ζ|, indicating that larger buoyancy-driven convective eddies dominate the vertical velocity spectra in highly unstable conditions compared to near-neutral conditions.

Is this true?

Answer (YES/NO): NO